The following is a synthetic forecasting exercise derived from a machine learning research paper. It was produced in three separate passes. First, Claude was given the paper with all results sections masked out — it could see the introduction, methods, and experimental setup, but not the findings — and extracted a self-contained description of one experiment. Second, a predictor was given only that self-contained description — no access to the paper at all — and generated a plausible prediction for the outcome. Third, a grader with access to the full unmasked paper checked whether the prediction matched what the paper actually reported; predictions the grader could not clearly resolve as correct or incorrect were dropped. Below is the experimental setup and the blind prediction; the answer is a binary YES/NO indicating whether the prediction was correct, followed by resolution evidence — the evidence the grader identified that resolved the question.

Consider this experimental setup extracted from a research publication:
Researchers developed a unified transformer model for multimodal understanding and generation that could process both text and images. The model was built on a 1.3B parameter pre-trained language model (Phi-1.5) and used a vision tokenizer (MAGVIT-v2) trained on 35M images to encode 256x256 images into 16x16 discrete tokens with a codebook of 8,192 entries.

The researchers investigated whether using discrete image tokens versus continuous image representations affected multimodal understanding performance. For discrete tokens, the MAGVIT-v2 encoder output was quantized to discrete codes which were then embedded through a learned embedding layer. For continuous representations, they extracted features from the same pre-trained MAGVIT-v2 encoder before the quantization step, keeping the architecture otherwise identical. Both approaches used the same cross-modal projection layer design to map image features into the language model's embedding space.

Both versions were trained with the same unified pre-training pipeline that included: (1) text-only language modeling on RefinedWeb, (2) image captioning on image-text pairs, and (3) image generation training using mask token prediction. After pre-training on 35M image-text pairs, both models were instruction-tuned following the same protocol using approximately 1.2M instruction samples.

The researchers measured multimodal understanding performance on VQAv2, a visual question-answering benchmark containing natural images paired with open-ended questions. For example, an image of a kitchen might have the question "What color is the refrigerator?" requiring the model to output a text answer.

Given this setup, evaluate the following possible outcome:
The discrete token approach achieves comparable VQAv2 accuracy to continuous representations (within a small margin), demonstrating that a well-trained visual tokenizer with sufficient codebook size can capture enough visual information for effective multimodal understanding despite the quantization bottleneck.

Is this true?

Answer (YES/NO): NO